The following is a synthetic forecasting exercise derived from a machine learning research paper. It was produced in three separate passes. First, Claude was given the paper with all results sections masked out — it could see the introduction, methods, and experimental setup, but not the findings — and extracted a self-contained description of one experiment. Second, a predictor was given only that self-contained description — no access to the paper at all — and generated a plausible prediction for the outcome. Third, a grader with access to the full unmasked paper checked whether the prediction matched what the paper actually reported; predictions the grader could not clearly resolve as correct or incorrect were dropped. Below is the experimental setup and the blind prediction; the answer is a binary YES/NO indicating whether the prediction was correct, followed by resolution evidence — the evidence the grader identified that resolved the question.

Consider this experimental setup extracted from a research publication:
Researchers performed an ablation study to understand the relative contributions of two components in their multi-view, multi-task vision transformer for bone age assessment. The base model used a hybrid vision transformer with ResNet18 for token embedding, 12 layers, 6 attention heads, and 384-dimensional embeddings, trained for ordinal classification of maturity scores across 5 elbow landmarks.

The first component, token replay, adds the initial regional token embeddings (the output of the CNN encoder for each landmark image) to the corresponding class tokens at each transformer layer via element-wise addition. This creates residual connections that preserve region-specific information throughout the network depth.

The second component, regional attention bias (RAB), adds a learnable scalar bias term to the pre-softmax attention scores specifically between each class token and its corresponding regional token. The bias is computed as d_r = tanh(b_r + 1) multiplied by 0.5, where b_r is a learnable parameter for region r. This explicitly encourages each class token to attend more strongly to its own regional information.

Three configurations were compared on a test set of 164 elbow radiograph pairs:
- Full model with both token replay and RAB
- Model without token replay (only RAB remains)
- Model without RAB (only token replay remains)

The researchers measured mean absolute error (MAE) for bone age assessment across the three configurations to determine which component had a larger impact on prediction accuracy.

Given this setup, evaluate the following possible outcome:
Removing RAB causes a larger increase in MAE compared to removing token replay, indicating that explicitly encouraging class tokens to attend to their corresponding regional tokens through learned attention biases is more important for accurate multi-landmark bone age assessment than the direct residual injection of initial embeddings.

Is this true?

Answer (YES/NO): NO